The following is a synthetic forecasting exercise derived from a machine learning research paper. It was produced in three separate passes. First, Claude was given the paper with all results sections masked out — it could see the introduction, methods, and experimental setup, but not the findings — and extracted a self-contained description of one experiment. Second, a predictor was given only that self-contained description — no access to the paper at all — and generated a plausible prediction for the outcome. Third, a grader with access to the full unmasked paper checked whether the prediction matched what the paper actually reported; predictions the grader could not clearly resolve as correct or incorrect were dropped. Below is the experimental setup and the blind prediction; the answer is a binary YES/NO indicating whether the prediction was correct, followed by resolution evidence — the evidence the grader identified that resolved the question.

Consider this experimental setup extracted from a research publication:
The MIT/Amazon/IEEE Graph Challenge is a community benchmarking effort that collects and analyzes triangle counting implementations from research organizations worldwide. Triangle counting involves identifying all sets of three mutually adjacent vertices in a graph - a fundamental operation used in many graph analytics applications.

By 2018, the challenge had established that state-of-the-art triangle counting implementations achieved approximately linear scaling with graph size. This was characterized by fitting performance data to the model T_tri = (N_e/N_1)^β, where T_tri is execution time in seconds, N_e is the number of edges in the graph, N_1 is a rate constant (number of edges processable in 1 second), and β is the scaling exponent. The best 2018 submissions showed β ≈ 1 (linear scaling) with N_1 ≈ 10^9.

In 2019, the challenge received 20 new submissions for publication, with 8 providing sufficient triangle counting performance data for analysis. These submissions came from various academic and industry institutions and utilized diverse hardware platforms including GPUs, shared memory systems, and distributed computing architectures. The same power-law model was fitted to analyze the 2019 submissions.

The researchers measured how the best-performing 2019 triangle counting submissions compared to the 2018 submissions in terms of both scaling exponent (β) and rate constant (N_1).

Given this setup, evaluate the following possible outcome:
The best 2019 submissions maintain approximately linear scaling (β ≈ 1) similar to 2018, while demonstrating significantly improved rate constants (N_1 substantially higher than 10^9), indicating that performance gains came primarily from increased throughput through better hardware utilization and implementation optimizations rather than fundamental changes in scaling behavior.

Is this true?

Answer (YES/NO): NO